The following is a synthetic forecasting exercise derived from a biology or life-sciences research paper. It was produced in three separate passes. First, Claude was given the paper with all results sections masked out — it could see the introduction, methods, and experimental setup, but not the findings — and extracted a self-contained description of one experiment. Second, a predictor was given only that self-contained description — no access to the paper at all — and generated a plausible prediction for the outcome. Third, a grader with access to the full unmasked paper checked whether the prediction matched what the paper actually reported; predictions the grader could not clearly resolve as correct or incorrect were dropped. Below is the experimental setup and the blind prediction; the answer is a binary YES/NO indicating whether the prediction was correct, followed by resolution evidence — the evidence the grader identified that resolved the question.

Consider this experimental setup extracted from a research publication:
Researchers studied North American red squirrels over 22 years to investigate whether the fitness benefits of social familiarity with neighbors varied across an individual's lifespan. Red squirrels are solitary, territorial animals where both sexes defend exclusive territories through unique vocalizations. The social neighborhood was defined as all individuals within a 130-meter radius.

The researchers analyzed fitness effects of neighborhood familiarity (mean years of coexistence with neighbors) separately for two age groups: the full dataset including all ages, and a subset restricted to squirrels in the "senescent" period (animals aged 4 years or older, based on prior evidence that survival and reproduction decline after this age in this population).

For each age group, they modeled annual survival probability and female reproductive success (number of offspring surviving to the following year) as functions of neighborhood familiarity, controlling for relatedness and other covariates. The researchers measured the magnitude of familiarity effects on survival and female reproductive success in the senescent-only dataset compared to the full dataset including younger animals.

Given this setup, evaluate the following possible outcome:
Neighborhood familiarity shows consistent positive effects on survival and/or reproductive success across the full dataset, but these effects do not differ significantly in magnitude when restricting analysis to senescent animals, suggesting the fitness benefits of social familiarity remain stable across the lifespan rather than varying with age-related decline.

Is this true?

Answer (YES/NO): NO